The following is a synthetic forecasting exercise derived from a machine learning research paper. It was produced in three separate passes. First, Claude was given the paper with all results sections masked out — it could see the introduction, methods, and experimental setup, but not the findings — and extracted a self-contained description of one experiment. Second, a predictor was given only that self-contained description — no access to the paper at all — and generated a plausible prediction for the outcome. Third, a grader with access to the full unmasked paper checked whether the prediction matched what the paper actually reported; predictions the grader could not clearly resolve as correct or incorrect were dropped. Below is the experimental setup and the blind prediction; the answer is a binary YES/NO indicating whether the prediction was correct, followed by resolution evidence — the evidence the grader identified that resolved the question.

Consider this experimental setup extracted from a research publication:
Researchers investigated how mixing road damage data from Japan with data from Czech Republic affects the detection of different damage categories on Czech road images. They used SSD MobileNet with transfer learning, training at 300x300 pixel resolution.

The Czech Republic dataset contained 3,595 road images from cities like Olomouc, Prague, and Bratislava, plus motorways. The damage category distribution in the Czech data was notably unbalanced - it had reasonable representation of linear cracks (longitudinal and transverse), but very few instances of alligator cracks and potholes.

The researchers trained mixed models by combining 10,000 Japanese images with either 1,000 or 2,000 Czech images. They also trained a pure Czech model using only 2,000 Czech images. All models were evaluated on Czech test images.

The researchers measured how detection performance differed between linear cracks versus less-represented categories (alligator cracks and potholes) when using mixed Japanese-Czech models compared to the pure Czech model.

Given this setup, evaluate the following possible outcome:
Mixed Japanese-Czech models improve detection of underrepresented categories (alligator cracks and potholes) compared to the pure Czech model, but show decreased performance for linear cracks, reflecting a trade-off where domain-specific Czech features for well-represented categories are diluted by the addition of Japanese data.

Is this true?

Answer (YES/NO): NO